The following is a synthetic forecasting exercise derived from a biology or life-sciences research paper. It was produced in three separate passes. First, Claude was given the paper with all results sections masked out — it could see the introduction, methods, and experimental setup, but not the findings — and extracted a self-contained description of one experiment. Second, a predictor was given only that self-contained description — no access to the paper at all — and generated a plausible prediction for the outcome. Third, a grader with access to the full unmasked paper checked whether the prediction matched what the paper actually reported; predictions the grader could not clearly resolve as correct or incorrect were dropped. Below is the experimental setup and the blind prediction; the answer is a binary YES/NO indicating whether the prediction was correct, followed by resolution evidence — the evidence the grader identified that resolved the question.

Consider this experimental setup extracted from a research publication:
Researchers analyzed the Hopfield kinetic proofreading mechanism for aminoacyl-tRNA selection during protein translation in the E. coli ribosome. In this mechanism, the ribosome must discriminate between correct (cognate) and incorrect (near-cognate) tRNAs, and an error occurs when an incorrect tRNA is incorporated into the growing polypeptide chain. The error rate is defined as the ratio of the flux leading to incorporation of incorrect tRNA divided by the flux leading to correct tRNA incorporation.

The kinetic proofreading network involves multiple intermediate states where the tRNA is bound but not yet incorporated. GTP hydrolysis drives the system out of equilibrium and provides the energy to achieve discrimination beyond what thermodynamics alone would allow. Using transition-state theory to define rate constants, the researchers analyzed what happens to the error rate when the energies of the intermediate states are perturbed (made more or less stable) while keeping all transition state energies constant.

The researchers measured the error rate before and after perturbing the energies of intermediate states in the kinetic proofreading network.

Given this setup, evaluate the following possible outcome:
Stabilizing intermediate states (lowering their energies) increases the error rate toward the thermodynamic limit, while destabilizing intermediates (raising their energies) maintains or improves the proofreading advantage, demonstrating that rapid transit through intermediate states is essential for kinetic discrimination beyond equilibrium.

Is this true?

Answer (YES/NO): NO